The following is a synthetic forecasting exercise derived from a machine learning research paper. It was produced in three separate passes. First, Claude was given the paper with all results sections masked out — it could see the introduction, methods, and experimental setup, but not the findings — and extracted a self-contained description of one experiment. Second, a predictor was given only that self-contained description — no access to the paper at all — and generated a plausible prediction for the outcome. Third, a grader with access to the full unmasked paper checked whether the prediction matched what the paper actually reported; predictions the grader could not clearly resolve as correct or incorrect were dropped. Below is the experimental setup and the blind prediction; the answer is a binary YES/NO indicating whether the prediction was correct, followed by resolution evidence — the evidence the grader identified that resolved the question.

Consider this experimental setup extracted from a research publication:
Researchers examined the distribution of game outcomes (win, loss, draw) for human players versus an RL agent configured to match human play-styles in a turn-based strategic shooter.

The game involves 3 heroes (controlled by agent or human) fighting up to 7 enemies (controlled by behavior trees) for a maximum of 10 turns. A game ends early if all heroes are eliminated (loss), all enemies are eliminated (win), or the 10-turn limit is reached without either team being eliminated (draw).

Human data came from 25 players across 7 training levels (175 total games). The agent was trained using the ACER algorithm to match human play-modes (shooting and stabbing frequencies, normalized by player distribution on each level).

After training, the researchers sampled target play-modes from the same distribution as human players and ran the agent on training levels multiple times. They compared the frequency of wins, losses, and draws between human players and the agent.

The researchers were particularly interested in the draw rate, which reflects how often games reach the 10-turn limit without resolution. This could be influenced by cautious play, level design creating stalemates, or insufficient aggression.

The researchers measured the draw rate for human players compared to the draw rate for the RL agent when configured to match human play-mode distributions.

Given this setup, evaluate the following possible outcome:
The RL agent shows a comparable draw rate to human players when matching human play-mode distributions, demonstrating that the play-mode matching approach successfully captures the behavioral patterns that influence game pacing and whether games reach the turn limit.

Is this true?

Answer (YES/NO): YES